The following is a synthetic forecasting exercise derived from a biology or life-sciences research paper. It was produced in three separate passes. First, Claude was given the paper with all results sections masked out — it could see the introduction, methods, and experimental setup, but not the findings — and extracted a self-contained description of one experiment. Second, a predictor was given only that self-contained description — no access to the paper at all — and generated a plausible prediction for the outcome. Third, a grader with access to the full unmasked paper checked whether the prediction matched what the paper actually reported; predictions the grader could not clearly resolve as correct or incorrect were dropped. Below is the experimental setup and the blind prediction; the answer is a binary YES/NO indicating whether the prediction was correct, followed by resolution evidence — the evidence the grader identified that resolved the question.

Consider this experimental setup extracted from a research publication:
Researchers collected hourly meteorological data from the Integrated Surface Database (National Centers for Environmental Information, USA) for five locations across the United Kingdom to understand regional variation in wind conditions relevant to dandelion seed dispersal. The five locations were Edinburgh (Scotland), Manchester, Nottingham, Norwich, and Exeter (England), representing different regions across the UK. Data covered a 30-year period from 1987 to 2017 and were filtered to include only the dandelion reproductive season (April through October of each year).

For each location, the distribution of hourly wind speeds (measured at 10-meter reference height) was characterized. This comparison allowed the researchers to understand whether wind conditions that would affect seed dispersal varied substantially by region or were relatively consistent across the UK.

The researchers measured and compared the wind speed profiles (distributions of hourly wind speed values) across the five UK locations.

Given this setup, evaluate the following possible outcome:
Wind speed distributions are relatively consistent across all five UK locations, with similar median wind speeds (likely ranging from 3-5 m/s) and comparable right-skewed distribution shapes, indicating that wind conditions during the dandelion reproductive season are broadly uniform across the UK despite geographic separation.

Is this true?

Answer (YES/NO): YES